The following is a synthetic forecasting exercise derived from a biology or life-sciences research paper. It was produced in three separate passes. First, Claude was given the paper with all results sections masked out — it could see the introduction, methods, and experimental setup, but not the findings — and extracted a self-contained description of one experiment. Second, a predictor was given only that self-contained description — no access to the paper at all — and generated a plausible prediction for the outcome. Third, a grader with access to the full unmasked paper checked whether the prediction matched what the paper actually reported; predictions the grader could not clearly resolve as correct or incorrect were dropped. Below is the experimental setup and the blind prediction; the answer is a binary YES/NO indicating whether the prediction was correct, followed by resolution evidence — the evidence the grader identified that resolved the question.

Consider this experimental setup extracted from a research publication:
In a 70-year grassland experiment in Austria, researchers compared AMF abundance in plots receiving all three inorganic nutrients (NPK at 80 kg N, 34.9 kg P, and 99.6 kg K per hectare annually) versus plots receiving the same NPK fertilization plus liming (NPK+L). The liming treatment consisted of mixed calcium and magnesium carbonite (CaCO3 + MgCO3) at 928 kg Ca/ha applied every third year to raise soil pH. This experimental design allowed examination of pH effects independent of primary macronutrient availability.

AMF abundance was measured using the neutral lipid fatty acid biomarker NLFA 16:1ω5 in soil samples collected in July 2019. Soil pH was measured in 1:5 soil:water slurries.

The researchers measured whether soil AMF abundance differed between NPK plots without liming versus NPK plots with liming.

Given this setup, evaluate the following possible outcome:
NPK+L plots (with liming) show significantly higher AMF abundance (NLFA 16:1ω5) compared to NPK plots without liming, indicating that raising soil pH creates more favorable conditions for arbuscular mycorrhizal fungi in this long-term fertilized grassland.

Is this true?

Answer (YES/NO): YES